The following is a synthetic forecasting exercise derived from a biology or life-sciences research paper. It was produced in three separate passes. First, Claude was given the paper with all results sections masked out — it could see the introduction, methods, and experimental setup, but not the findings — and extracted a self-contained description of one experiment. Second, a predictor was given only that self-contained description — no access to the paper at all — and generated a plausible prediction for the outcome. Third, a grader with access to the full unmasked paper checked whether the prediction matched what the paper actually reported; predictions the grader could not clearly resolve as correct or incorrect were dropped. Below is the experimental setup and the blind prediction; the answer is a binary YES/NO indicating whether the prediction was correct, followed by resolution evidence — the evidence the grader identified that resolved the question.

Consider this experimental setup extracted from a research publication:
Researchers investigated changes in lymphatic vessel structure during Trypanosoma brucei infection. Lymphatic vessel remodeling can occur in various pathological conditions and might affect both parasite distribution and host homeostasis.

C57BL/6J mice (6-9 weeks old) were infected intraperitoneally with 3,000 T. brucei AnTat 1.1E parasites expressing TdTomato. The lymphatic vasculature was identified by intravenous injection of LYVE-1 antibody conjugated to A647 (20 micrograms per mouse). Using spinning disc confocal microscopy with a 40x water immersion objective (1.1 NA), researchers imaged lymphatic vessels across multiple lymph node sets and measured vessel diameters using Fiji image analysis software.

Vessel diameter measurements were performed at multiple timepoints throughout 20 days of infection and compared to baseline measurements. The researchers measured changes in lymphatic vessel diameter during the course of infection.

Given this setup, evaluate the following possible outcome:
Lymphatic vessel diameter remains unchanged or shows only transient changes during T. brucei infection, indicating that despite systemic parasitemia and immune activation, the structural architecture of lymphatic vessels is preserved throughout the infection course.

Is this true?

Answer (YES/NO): NO